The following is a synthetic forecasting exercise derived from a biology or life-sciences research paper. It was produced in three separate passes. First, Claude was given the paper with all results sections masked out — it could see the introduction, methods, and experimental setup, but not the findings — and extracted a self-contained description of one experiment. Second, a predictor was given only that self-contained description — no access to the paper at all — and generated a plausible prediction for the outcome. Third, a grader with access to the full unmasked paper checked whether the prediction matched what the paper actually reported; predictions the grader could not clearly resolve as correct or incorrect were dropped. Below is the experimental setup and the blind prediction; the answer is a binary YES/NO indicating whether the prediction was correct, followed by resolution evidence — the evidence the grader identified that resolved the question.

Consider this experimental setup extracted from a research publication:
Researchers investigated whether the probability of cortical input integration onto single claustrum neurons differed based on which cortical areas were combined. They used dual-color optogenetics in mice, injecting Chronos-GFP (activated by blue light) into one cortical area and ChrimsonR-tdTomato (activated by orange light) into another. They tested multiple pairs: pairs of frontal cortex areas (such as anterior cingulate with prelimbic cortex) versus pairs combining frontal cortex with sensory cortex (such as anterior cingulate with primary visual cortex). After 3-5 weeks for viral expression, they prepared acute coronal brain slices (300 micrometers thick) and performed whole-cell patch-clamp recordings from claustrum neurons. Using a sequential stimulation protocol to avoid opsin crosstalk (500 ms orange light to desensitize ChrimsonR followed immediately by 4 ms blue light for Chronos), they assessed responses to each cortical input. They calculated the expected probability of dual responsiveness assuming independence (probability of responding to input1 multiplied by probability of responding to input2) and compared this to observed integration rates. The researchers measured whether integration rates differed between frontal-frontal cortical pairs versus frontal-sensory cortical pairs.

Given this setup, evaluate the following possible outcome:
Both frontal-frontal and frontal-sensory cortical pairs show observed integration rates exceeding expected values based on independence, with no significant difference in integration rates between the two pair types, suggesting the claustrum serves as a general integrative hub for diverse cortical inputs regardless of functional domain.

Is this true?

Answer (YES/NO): NO